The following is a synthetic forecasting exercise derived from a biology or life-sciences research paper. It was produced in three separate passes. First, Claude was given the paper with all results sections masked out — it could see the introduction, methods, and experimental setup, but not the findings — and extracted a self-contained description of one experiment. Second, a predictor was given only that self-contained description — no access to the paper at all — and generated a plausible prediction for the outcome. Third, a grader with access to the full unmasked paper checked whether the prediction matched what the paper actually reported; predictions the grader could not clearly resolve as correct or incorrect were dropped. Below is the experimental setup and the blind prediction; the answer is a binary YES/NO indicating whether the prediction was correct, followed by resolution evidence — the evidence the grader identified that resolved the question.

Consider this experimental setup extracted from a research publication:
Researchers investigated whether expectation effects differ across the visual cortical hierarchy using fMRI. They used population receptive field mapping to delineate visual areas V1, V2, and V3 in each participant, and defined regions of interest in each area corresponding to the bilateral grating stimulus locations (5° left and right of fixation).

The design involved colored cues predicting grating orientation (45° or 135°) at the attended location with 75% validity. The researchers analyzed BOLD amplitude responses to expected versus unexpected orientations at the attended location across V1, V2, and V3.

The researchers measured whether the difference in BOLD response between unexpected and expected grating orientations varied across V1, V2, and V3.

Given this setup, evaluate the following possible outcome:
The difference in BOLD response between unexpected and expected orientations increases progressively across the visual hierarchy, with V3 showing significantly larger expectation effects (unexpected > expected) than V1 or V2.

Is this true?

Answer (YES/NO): NO